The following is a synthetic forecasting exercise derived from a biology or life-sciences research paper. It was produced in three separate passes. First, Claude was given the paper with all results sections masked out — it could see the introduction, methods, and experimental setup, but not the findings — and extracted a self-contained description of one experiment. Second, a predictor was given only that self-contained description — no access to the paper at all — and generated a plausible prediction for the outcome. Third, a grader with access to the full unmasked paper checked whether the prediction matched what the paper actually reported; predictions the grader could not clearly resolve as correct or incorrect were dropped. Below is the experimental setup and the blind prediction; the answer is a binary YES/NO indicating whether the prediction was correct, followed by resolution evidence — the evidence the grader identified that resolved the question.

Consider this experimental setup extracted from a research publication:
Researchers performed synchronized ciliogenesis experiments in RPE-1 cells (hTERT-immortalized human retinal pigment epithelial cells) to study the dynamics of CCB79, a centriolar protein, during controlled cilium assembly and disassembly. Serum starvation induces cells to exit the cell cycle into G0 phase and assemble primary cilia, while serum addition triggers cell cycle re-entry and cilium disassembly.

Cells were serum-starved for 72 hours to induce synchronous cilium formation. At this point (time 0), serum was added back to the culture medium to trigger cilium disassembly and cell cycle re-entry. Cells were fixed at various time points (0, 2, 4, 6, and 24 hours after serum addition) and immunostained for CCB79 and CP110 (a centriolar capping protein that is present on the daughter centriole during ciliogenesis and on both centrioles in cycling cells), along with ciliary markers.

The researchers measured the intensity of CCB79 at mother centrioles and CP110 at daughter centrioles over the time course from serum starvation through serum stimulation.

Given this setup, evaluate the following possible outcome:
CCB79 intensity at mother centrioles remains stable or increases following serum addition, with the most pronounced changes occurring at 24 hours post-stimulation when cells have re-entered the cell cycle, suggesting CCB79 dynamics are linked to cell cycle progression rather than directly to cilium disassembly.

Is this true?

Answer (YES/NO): NO